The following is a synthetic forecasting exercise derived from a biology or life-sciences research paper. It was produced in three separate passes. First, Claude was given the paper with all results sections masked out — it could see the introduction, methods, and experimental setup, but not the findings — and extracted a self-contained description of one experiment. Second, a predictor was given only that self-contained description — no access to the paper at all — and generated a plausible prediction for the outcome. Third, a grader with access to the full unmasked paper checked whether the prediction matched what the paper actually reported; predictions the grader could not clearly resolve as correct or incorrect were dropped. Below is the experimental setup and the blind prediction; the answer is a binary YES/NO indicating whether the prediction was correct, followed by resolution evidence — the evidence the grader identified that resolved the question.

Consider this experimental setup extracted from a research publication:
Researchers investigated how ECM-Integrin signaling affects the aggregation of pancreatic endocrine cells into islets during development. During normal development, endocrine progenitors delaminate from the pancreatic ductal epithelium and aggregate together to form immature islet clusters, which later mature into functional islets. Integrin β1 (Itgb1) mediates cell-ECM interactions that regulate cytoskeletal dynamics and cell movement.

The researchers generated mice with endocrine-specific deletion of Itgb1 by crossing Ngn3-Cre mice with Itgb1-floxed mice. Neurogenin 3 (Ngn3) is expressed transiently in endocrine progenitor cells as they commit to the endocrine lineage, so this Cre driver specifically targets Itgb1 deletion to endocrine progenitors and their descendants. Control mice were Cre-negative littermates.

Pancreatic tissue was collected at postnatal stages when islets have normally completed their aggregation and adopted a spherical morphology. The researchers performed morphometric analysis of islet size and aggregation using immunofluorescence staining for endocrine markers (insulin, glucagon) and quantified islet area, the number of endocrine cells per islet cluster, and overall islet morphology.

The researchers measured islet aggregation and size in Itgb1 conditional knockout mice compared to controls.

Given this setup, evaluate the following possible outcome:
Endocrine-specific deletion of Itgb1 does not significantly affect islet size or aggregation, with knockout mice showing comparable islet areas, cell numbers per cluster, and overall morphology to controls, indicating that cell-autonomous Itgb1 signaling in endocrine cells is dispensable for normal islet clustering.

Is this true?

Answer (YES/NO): NO